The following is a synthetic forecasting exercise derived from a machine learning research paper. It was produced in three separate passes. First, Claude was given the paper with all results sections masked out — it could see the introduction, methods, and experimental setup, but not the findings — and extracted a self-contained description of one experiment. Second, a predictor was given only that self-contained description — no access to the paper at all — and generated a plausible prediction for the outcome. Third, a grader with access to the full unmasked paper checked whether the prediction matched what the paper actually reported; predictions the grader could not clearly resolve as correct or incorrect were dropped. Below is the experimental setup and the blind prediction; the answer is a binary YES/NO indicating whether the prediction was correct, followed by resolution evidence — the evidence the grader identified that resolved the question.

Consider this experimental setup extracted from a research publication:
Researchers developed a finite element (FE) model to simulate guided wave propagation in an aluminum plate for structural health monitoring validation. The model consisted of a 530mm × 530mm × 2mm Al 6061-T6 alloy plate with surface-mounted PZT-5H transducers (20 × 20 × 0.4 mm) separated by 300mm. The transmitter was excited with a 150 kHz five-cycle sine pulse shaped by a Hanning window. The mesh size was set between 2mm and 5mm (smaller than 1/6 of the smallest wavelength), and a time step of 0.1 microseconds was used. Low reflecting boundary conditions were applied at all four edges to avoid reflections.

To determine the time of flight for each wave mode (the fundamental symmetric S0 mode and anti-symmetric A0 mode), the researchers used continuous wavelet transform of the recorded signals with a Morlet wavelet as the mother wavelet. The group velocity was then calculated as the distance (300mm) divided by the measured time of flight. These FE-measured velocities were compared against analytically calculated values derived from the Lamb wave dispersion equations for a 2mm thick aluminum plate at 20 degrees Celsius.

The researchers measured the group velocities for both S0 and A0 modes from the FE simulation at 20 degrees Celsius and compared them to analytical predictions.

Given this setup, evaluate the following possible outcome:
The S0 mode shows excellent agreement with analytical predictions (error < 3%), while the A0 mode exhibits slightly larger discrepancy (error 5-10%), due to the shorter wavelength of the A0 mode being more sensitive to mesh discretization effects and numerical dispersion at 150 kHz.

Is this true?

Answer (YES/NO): NO